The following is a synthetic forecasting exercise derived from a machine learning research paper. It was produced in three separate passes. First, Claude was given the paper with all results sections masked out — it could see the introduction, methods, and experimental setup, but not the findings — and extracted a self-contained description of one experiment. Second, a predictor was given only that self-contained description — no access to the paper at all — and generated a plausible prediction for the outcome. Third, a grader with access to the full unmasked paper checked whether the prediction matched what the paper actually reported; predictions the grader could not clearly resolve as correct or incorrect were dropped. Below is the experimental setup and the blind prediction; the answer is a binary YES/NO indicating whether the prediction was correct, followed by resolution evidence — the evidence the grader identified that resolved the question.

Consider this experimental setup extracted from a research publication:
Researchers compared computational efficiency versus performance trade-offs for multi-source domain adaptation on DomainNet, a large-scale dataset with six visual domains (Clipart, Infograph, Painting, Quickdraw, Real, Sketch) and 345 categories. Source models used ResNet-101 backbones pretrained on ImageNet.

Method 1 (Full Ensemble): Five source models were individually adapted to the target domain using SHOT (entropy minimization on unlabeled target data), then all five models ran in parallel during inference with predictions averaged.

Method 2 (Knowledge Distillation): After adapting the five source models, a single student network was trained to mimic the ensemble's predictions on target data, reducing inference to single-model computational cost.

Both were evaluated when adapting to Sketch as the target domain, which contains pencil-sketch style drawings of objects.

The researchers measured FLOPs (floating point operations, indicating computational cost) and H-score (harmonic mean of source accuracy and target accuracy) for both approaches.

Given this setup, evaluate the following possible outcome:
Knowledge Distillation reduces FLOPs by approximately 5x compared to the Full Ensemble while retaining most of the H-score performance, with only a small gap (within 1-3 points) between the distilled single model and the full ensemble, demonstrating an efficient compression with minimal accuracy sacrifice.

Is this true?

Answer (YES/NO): YES